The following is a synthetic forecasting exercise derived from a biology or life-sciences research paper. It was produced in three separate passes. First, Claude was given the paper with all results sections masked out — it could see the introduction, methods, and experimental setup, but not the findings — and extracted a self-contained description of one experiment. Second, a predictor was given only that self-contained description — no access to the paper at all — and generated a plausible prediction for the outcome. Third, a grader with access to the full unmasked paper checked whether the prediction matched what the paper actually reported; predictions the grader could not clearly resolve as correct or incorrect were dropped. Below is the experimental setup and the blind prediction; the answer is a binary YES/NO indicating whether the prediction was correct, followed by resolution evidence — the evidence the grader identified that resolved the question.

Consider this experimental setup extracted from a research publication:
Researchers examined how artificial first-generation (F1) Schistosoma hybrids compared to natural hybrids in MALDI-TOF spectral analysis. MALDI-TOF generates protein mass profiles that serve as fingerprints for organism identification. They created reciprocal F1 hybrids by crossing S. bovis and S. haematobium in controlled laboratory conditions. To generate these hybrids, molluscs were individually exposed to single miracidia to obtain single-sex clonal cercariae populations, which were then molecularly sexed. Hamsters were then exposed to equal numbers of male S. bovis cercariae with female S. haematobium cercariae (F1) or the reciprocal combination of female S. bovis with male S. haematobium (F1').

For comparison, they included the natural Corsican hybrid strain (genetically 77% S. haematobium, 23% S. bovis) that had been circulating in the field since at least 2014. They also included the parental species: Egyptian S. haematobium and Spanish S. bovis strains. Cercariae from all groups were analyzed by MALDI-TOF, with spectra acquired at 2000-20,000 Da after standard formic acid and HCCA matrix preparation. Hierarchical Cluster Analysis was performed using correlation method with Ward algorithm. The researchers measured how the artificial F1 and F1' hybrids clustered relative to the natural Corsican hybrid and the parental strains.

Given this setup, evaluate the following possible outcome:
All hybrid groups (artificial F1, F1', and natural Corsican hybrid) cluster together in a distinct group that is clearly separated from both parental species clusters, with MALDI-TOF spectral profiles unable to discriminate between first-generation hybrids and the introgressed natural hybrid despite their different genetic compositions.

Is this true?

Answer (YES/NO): NO